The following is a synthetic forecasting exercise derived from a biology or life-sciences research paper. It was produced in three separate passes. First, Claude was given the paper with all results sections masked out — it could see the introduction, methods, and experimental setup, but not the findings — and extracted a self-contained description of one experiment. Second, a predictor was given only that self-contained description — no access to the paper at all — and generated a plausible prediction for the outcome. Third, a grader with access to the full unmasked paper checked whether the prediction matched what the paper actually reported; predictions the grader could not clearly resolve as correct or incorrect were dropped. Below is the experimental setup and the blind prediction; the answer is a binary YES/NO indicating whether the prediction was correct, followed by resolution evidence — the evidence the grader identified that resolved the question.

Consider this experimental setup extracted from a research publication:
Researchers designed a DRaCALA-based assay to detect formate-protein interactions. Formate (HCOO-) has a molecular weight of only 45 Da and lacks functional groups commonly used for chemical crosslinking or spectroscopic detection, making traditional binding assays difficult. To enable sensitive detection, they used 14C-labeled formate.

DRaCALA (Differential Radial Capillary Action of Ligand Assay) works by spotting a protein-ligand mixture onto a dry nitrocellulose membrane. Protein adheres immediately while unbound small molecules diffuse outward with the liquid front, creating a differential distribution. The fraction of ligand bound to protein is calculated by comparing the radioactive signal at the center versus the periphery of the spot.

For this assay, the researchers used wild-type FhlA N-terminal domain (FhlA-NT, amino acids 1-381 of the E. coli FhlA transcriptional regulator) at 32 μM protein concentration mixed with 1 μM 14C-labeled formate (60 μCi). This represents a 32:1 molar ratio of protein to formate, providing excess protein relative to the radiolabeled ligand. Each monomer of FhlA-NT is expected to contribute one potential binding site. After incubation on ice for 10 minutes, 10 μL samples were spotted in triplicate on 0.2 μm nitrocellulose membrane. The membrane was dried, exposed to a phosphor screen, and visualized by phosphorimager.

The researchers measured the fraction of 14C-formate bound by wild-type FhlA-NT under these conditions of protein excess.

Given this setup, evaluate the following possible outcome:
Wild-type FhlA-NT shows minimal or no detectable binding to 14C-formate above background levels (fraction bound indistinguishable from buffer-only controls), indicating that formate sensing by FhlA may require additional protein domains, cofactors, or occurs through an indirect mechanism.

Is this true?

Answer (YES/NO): NO